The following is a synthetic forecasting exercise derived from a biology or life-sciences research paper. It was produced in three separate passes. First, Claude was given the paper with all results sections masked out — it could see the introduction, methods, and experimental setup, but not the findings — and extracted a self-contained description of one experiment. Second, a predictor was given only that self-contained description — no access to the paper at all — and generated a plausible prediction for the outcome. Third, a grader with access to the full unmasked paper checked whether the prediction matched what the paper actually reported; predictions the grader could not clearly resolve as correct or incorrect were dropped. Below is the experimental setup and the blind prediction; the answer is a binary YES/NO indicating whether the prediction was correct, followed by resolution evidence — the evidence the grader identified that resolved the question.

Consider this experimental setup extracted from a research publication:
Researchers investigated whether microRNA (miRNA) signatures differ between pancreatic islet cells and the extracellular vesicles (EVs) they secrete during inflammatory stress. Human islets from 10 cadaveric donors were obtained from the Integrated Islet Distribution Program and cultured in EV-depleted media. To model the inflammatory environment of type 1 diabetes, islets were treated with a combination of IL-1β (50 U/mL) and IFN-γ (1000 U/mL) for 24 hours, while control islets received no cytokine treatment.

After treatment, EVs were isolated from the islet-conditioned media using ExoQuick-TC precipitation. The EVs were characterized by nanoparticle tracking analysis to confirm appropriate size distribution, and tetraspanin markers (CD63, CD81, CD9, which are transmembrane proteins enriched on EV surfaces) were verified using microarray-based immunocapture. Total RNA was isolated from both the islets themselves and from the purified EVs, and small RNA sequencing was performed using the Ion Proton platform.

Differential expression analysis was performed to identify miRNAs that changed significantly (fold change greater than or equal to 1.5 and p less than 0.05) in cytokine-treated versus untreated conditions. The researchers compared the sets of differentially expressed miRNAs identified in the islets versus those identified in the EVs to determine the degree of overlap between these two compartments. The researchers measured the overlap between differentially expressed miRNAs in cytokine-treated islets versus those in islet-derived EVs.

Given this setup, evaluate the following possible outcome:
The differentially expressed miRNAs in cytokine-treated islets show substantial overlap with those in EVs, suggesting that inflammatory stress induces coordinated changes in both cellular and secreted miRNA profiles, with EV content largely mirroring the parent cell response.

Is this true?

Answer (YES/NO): NO